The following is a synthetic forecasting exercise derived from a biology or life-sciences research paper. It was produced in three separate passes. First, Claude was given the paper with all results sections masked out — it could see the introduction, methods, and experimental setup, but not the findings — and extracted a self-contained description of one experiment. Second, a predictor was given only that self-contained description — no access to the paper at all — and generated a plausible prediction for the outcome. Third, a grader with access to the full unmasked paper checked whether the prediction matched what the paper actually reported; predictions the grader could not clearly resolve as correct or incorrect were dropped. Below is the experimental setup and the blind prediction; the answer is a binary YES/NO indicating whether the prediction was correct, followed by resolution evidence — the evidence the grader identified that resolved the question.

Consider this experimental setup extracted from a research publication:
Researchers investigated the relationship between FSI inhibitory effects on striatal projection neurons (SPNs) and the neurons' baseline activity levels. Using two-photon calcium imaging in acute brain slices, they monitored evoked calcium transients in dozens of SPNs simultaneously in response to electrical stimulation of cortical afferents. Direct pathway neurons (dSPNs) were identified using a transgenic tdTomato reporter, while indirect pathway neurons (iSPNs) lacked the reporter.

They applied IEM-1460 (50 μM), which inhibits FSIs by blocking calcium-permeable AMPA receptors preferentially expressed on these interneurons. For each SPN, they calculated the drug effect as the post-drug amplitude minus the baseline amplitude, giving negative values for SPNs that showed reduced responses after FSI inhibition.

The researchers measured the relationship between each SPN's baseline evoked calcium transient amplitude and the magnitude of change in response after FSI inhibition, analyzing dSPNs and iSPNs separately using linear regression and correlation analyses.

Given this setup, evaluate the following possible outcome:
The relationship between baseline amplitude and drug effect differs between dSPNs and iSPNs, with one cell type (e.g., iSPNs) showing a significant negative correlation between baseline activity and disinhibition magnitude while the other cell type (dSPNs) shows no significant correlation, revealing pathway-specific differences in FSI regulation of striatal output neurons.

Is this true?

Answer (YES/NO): NO